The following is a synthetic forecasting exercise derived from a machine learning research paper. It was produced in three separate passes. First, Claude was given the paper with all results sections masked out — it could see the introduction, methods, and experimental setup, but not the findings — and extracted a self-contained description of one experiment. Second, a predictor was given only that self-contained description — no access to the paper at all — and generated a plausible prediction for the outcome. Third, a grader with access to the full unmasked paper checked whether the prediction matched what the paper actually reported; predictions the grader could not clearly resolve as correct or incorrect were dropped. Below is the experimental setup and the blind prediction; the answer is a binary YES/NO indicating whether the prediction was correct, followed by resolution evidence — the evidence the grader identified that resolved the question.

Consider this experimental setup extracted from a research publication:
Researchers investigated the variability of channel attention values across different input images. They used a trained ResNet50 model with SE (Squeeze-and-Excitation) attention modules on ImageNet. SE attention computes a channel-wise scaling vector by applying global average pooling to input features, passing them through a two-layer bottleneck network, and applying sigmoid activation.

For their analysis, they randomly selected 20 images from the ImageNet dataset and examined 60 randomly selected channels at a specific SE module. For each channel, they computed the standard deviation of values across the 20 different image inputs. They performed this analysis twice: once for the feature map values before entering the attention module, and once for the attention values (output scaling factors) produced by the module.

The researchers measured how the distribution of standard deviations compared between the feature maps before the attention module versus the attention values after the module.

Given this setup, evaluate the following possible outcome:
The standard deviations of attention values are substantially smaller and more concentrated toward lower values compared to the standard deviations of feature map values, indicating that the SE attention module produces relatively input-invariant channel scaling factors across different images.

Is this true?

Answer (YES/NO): YES